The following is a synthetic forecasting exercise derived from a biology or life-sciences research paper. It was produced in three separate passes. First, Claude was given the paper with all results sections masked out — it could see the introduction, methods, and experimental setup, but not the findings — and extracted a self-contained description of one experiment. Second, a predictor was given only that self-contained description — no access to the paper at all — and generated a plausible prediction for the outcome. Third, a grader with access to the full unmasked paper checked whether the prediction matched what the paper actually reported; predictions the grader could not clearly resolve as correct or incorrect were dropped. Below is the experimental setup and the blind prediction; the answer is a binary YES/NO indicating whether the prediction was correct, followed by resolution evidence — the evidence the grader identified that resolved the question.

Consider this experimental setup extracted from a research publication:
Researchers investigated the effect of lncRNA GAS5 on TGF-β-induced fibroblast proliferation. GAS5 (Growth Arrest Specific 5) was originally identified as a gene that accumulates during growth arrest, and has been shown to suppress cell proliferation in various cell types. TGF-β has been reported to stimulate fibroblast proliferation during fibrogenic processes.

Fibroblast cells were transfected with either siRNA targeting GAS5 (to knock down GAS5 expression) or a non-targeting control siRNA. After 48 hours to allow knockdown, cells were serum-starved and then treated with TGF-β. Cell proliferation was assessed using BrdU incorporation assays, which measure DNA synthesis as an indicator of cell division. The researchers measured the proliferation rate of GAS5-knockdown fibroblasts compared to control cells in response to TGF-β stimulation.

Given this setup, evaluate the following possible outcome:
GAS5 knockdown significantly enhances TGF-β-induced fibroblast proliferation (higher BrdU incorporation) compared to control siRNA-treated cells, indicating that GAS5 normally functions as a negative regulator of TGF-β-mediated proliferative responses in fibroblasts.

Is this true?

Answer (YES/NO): YES